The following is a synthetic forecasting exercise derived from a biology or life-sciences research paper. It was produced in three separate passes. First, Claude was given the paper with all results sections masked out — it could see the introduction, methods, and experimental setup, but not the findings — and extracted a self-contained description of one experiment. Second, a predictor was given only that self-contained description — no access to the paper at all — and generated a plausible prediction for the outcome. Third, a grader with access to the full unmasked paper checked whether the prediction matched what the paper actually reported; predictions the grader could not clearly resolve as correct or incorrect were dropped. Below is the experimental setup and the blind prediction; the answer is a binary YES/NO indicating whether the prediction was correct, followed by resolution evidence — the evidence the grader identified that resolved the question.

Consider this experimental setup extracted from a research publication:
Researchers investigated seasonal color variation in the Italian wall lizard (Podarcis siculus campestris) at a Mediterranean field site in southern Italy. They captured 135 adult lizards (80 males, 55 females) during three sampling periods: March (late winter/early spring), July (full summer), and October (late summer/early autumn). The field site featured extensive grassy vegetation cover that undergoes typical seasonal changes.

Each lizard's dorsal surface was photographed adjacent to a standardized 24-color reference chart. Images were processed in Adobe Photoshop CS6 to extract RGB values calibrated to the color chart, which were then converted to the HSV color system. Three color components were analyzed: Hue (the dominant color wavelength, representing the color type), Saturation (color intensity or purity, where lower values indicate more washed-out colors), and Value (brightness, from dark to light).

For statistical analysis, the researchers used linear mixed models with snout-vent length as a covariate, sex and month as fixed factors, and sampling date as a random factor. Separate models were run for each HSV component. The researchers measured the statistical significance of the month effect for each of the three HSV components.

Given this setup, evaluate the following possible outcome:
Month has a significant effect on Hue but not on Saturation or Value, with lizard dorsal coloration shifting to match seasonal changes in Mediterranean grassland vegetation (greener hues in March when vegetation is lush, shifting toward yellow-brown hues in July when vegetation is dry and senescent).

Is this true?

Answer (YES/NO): NO